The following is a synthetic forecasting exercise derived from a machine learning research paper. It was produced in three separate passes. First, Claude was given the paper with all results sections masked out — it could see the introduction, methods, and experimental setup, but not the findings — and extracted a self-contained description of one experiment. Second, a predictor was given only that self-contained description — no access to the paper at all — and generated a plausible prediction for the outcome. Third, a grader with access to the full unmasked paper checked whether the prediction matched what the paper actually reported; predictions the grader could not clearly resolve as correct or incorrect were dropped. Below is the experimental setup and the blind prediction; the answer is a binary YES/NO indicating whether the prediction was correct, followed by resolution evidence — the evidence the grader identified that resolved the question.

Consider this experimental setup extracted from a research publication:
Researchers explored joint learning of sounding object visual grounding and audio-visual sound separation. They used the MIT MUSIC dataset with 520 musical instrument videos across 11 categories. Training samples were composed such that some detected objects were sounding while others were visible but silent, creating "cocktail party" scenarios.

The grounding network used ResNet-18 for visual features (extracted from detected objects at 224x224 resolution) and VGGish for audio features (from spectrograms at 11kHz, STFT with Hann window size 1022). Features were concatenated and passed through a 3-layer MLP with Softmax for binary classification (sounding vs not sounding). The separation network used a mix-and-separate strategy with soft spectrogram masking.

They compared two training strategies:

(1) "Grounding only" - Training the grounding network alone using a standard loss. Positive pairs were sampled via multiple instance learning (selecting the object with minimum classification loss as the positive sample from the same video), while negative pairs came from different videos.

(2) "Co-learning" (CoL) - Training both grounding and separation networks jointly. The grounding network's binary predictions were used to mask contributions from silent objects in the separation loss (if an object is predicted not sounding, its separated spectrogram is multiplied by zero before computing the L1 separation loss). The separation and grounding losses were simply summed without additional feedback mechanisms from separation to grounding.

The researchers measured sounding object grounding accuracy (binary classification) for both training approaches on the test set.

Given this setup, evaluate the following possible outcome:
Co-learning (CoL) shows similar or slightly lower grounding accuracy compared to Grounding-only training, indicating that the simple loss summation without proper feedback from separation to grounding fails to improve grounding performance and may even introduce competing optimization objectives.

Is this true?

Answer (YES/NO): YES